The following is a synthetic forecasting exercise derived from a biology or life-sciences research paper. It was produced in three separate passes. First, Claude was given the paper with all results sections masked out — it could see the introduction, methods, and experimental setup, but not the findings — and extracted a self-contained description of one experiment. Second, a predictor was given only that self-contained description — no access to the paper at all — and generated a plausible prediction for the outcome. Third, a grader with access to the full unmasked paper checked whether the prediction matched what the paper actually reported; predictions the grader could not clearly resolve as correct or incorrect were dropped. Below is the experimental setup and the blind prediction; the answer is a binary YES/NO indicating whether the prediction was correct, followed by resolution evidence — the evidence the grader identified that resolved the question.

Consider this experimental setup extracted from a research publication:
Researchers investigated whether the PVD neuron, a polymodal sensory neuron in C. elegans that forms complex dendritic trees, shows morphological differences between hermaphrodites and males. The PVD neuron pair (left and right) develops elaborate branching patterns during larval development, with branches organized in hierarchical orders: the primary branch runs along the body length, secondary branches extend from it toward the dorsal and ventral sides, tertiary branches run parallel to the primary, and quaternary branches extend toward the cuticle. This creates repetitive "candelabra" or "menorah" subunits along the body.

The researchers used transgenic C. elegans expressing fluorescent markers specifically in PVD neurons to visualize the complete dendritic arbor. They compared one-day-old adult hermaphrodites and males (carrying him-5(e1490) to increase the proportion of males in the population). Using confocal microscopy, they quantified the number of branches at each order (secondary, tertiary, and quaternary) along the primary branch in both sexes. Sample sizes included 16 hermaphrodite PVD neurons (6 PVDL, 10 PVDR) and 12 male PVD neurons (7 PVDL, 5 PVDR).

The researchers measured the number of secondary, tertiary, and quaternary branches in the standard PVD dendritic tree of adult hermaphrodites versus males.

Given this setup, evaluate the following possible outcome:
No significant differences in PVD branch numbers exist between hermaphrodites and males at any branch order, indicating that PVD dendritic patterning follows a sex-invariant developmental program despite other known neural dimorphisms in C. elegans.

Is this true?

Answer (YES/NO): NO